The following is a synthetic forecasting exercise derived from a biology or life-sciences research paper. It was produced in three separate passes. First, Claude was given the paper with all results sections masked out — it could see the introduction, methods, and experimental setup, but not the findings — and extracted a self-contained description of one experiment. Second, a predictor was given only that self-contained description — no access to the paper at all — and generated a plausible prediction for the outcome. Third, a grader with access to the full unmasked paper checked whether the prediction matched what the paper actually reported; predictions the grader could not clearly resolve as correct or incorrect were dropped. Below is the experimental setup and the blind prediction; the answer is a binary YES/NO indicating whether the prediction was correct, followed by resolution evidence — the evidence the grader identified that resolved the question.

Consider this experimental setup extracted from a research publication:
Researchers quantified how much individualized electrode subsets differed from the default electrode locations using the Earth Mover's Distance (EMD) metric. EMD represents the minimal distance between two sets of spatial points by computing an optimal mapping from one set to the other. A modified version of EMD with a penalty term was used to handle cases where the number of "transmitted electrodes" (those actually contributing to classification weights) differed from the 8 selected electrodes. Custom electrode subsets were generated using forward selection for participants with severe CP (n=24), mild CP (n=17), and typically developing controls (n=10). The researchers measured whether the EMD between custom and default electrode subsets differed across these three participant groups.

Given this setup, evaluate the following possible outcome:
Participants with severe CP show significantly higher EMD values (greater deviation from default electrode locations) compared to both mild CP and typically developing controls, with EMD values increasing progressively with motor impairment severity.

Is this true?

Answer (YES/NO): NO